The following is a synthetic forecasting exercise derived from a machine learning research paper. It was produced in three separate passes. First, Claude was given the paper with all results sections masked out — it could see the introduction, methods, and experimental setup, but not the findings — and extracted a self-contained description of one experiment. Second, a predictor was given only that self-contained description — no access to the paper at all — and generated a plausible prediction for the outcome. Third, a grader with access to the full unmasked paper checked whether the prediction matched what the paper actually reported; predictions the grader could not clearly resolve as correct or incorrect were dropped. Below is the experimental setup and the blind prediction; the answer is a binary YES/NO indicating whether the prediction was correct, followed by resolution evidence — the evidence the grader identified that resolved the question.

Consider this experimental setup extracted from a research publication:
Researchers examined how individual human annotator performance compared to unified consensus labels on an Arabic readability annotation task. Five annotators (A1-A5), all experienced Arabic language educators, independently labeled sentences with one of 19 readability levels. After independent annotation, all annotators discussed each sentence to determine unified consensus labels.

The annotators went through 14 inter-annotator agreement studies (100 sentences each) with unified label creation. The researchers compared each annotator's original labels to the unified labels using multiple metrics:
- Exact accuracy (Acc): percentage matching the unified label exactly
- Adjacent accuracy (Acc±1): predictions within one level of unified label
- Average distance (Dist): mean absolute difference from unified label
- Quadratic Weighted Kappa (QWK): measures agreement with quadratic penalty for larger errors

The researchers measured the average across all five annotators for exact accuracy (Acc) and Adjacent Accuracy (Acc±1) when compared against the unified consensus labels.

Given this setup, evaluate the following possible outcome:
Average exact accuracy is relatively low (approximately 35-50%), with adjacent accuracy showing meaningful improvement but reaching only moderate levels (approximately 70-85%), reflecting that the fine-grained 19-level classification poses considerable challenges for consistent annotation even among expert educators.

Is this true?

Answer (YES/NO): NO